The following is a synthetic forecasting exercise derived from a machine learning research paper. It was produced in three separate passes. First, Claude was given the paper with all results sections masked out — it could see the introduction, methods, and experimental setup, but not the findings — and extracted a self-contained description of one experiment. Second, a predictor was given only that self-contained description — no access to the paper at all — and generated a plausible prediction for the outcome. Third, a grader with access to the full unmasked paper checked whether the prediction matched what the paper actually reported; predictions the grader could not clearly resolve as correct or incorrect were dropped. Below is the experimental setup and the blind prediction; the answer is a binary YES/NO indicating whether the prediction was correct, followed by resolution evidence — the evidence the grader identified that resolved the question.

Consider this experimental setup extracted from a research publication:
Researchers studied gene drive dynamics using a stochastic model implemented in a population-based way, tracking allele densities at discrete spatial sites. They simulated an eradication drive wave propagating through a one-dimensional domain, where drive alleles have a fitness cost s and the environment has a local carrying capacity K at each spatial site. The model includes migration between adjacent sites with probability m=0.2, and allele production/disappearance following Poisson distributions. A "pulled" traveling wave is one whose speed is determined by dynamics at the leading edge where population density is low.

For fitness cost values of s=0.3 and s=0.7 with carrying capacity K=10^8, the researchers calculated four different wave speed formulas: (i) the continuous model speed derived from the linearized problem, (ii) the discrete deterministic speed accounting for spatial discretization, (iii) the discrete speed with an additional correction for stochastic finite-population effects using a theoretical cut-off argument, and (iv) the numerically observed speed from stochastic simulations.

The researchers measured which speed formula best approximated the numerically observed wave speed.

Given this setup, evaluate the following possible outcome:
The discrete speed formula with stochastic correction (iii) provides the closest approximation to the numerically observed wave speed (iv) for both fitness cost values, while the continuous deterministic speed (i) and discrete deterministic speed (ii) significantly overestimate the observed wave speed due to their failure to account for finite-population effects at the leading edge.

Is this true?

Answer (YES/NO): NO